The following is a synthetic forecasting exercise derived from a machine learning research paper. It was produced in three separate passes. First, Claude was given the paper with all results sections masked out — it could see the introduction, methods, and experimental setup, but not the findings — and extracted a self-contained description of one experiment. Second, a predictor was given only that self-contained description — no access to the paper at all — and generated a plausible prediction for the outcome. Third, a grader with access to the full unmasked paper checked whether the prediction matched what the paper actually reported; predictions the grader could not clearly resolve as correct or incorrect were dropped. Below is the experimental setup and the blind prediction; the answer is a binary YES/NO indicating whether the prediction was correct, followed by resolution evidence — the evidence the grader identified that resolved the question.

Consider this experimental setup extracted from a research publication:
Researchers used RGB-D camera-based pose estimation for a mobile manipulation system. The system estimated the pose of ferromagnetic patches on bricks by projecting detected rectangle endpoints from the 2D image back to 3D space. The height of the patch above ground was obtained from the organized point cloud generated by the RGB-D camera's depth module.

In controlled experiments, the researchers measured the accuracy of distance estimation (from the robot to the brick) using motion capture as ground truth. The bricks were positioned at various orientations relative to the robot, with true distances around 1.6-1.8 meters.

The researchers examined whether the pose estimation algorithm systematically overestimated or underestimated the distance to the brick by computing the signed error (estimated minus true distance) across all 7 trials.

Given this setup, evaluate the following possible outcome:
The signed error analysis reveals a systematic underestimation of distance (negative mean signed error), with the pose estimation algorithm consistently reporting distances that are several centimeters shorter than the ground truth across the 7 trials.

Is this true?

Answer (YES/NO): YES